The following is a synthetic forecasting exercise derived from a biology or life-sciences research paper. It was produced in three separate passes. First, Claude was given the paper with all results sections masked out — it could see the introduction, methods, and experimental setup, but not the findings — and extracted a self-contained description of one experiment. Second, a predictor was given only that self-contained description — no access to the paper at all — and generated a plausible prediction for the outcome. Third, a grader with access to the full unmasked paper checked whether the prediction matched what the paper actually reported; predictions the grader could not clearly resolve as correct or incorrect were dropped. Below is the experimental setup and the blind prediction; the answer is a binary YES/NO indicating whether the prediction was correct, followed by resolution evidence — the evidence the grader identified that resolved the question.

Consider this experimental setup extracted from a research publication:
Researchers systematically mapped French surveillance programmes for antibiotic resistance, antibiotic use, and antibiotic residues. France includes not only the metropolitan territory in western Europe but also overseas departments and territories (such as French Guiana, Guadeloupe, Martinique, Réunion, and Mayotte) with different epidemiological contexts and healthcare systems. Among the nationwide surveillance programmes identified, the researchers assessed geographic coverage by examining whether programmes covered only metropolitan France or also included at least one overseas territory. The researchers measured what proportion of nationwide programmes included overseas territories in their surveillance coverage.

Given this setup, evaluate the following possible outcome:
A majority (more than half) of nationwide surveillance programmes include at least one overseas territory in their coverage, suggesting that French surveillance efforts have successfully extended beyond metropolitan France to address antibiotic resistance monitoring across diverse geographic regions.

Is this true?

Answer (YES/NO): YES